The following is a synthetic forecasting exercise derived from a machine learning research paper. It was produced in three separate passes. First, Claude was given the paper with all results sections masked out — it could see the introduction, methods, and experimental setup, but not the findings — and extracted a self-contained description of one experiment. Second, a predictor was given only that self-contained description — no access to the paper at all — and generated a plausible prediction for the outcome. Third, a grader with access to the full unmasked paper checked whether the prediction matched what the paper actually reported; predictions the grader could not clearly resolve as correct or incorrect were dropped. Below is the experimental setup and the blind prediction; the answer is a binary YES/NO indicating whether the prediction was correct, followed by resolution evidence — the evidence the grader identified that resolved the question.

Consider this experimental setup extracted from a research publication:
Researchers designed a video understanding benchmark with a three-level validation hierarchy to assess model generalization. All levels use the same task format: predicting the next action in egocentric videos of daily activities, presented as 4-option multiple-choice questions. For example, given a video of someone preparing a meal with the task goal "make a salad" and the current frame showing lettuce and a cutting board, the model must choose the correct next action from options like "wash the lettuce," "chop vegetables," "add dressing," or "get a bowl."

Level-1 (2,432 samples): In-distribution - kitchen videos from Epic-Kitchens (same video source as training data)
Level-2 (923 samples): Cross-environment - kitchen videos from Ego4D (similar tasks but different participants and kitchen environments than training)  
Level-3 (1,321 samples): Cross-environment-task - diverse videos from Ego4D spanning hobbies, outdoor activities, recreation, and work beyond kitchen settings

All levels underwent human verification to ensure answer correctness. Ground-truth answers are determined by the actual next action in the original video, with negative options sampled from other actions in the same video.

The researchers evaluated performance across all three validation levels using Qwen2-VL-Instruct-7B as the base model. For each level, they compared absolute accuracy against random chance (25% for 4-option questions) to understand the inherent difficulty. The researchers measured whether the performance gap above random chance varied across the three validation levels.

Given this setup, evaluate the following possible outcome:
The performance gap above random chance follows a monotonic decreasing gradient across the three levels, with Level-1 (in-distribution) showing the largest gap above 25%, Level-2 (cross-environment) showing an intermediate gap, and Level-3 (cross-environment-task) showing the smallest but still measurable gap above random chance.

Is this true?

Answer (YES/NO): YES